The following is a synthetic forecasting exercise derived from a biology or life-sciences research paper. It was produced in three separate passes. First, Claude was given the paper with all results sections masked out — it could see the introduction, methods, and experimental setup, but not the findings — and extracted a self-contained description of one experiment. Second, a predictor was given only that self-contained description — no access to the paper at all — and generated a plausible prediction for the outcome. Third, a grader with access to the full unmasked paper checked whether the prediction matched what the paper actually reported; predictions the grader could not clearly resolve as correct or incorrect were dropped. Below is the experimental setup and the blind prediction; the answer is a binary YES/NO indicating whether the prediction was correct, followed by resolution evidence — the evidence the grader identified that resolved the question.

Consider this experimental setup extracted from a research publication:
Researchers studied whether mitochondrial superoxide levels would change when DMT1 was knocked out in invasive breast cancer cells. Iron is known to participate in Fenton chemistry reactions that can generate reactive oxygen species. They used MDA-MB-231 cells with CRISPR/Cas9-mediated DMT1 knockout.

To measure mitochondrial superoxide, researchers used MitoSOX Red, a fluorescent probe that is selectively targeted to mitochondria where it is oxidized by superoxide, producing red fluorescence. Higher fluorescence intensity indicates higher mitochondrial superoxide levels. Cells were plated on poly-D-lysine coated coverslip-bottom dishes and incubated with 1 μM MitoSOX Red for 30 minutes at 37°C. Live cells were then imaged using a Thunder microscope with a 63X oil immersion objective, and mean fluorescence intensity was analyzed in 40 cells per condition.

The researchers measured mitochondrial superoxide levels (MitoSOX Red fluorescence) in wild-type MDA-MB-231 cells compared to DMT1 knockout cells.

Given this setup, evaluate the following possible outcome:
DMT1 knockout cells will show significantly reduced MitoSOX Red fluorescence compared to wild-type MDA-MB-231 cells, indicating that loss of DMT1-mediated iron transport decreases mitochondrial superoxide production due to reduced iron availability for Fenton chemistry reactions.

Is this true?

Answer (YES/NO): NO